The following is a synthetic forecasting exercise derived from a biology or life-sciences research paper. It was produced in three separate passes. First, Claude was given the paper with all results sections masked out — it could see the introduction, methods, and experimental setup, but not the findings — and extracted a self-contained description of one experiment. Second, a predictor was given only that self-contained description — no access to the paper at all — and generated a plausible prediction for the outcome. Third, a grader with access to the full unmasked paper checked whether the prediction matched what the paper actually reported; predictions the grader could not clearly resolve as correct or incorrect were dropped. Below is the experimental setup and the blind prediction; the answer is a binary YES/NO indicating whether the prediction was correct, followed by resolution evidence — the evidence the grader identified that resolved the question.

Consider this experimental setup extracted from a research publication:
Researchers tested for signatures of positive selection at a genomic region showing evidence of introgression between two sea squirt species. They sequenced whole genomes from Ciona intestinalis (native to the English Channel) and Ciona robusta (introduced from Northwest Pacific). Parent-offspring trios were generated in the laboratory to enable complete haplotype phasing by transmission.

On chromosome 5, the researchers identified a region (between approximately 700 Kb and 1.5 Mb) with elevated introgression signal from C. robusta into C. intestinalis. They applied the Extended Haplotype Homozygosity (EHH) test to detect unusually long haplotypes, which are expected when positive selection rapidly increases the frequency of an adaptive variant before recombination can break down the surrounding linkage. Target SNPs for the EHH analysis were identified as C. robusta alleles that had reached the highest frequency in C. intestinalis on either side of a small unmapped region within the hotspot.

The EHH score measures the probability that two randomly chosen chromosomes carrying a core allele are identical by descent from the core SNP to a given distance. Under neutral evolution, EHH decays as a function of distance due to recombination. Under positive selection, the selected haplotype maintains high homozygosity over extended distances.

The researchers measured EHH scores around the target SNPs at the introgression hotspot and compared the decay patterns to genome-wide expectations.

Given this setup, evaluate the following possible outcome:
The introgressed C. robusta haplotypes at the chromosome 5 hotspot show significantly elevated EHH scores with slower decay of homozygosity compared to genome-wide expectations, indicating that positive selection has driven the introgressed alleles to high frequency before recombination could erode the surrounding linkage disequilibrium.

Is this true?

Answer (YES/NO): YES